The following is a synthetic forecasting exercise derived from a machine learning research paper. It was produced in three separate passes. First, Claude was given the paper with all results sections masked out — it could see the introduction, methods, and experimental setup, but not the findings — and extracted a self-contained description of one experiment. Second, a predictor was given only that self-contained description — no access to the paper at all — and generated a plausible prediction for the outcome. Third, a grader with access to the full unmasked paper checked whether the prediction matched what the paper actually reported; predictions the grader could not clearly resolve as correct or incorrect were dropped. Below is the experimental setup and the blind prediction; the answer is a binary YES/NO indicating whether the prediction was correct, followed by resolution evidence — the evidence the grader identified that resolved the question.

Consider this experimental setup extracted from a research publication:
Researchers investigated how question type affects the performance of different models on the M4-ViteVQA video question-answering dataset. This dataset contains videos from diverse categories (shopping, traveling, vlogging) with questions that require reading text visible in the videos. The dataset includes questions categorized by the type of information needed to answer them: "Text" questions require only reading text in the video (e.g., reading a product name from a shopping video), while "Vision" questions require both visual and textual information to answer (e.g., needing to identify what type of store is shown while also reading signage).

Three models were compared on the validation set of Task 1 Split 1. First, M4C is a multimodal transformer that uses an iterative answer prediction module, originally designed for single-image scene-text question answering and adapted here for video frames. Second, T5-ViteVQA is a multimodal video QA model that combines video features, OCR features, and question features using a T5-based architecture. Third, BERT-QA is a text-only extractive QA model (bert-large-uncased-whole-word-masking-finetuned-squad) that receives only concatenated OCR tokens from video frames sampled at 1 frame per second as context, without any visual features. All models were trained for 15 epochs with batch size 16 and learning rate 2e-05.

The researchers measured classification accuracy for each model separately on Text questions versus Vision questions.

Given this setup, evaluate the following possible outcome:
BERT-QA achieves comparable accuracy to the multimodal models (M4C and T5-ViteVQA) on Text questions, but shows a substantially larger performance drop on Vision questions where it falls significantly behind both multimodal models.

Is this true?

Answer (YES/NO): NO